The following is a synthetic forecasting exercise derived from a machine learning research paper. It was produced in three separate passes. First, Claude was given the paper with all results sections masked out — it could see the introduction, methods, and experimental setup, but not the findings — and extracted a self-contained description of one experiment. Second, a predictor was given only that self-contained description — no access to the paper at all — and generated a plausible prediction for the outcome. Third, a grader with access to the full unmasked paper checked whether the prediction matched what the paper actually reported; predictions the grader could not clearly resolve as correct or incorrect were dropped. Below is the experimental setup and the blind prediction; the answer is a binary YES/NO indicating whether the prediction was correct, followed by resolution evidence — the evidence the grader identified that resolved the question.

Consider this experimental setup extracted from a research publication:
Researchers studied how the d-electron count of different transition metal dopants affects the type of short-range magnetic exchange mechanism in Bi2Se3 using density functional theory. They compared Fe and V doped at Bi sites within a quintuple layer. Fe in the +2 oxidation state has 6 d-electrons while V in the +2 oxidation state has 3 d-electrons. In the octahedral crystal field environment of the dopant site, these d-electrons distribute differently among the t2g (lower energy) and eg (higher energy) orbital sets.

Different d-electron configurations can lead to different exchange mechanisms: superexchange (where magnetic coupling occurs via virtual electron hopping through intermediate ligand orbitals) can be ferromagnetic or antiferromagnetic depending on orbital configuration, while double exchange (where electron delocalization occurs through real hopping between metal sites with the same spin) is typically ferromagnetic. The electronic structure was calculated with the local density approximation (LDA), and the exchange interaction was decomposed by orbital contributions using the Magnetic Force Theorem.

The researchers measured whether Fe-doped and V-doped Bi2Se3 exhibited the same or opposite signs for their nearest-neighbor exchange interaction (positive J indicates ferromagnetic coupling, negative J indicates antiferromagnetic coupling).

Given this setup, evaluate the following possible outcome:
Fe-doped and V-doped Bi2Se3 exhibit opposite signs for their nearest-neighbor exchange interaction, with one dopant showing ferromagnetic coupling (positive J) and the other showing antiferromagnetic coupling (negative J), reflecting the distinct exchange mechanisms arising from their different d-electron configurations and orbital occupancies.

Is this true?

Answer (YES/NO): YES